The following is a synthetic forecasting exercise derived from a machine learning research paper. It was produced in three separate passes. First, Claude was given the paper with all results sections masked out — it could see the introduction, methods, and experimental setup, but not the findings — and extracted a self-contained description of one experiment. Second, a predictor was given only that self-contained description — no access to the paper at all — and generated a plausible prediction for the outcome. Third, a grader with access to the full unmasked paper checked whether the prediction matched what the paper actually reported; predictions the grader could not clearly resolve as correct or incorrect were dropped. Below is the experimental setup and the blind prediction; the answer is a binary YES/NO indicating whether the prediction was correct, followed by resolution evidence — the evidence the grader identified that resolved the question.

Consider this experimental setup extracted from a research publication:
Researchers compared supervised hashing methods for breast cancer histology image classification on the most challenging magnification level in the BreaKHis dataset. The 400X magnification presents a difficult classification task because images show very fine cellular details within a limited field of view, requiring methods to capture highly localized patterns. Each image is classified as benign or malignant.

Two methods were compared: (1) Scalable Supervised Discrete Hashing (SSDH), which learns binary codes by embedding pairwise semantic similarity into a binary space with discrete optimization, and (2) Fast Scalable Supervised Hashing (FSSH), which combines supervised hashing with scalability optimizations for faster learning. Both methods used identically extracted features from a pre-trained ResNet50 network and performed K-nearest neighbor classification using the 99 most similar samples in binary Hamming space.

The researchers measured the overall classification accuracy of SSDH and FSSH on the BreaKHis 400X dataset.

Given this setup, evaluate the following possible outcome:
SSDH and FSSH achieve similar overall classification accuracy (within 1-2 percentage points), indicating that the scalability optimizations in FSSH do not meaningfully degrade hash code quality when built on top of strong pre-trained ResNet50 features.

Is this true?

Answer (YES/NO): NO